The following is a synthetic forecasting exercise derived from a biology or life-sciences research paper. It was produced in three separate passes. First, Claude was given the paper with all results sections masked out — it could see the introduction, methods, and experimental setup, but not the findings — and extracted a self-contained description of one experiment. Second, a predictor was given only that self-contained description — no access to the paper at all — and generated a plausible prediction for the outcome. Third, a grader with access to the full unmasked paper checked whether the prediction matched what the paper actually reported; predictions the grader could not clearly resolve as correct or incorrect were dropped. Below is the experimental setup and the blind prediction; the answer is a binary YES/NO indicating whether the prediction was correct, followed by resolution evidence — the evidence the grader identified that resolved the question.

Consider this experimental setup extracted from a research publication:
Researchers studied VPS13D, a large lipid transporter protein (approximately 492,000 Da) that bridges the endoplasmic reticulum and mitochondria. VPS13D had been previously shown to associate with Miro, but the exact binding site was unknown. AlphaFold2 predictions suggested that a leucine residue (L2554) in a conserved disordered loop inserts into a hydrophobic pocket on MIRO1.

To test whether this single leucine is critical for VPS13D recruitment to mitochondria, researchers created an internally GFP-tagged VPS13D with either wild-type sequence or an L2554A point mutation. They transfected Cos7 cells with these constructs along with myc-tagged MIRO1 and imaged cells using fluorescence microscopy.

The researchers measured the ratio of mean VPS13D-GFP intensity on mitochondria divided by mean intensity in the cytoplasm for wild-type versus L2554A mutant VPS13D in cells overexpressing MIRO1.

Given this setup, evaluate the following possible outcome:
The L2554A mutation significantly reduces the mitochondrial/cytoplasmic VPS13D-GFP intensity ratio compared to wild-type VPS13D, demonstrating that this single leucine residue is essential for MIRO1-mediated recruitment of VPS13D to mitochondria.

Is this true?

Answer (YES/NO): YES